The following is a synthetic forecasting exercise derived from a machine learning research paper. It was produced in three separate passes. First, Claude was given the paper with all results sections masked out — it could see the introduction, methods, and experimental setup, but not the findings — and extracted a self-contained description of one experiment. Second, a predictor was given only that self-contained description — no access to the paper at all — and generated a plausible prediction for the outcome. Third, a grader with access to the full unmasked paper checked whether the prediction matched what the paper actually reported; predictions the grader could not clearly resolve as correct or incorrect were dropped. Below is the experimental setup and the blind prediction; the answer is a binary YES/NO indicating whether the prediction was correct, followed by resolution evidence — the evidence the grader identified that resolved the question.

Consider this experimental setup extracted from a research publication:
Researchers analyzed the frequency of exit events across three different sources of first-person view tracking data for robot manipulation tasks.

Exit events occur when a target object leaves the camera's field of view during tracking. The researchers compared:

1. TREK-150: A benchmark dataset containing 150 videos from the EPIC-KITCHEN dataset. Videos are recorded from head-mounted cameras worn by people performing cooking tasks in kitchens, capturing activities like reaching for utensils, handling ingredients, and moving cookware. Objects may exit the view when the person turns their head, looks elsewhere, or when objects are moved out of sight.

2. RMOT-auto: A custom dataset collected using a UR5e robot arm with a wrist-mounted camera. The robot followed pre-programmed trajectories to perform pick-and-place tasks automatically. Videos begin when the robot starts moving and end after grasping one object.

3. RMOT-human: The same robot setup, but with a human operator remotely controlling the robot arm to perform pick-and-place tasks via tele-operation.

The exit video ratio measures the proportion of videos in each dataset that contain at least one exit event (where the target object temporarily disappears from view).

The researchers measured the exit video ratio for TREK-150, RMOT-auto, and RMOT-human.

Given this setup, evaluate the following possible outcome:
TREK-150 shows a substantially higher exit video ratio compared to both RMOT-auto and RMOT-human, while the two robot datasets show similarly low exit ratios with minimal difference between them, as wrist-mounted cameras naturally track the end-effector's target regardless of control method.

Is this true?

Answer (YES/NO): NO